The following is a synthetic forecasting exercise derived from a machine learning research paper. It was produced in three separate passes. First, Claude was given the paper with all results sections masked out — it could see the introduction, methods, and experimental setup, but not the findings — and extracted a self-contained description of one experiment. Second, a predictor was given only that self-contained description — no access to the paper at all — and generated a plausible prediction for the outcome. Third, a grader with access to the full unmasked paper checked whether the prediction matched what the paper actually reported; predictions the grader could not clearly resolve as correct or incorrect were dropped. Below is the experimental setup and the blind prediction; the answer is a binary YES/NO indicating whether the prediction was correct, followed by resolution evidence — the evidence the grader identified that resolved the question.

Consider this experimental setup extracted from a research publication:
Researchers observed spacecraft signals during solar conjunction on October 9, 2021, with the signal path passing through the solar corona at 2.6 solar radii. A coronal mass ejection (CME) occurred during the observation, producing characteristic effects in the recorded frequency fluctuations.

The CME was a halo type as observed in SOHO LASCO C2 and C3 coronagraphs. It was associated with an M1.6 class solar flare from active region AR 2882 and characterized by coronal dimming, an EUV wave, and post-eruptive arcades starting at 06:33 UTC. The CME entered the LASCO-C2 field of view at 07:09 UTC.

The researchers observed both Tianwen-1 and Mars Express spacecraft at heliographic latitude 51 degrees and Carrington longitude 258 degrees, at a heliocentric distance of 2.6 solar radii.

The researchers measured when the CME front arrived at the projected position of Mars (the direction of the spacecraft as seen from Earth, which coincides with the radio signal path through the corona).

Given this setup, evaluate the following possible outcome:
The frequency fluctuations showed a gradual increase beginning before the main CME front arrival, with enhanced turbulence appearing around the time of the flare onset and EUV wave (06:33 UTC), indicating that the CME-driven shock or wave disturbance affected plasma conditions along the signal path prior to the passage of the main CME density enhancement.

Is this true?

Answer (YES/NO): NO